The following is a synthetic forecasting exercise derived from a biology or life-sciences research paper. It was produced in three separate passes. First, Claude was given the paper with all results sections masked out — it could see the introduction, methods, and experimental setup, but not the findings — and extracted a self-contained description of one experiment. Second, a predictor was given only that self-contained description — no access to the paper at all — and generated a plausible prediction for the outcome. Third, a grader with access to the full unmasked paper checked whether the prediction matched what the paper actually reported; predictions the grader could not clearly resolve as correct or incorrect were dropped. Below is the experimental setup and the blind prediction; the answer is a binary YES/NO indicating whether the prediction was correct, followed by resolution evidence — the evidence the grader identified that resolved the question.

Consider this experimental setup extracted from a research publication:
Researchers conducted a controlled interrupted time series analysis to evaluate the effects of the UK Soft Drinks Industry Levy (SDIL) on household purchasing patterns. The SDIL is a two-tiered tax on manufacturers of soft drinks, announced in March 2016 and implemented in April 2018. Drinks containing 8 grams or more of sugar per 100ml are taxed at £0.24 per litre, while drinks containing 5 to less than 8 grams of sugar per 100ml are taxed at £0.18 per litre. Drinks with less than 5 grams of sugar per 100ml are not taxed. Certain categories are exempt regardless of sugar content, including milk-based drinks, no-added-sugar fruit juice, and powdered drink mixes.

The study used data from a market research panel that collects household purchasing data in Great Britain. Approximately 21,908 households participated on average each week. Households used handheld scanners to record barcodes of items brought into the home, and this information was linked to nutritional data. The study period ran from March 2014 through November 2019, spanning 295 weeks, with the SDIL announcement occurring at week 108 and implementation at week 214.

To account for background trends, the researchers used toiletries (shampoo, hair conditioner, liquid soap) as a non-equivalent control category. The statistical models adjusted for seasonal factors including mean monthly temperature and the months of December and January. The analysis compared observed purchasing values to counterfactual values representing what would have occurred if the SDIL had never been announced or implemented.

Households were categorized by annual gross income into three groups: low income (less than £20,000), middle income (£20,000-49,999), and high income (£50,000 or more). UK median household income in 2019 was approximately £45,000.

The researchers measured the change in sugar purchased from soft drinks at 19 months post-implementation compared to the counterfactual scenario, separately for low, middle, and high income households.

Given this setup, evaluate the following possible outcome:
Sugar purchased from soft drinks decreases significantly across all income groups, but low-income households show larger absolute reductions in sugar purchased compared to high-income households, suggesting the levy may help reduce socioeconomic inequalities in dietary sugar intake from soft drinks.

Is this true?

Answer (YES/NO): NO